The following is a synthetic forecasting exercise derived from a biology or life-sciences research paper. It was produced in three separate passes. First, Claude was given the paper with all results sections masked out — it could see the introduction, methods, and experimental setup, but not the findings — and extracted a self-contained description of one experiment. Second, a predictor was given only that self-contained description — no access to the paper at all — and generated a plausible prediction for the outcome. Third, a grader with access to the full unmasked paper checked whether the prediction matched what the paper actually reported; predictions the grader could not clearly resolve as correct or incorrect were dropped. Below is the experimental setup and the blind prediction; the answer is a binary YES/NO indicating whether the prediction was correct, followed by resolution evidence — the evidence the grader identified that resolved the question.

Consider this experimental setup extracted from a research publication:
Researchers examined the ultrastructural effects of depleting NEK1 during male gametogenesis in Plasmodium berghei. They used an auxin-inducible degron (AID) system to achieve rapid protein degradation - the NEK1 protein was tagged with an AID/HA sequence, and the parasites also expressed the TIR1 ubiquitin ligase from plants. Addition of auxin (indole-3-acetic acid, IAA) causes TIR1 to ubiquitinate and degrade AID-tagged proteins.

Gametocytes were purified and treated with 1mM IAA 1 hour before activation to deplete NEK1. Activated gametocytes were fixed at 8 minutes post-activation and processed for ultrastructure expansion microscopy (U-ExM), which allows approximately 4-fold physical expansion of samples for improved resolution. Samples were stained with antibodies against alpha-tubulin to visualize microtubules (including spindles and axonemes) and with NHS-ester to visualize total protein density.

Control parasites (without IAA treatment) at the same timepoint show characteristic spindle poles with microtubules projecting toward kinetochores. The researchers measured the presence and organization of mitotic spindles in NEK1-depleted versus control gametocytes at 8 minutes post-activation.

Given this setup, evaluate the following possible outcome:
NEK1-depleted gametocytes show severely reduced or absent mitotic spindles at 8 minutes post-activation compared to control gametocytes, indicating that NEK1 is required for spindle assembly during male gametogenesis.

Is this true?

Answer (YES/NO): YES